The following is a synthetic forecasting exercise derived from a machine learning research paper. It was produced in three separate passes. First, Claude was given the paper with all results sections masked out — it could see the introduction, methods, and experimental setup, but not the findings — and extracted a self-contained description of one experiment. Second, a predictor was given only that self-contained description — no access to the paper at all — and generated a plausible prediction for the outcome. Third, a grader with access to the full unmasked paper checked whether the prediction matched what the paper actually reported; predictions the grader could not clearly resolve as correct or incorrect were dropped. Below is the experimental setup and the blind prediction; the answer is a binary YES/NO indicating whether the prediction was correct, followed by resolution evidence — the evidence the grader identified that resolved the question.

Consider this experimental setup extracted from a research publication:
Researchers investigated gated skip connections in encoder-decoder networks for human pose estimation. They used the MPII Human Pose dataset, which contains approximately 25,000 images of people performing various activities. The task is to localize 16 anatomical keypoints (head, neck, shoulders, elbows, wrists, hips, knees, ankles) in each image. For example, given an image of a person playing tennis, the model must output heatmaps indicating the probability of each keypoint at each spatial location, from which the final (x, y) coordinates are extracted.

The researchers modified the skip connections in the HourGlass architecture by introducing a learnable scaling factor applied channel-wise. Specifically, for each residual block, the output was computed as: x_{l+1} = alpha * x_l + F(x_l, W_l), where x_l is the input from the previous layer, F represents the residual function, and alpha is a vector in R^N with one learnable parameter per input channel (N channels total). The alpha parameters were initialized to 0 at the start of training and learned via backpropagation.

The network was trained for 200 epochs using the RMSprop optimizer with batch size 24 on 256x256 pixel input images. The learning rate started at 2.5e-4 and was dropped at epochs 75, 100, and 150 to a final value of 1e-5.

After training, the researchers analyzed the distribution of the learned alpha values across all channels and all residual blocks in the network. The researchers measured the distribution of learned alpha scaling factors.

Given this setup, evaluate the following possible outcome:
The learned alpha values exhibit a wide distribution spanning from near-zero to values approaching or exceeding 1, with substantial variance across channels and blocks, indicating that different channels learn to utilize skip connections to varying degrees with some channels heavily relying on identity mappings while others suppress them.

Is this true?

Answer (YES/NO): NO